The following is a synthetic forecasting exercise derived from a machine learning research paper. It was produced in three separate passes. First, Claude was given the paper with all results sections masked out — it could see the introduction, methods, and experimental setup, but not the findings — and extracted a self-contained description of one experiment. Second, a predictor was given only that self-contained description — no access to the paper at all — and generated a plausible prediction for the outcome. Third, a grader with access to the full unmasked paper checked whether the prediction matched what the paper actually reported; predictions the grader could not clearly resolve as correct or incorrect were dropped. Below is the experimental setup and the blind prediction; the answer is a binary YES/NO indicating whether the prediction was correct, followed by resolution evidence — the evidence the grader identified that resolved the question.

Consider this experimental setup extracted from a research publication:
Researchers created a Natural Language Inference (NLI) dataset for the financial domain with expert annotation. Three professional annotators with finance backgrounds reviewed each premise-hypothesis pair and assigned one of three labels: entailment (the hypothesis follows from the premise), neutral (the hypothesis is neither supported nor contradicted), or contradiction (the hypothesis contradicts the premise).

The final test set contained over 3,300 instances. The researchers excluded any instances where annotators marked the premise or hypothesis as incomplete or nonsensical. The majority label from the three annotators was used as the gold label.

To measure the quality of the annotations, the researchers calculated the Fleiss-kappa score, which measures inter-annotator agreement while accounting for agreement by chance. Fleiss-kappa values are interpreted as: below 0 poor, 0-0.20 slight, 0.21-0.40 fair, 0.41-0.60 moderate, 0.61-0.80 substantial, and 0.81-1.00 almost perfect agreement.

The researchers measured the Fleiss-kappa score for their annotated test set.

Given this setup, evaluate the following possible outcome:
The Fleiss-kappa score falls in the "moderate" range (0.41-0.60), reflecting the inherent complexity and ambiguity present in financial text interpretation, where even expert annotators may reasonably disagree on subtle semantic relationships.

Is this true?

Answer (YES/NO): NO